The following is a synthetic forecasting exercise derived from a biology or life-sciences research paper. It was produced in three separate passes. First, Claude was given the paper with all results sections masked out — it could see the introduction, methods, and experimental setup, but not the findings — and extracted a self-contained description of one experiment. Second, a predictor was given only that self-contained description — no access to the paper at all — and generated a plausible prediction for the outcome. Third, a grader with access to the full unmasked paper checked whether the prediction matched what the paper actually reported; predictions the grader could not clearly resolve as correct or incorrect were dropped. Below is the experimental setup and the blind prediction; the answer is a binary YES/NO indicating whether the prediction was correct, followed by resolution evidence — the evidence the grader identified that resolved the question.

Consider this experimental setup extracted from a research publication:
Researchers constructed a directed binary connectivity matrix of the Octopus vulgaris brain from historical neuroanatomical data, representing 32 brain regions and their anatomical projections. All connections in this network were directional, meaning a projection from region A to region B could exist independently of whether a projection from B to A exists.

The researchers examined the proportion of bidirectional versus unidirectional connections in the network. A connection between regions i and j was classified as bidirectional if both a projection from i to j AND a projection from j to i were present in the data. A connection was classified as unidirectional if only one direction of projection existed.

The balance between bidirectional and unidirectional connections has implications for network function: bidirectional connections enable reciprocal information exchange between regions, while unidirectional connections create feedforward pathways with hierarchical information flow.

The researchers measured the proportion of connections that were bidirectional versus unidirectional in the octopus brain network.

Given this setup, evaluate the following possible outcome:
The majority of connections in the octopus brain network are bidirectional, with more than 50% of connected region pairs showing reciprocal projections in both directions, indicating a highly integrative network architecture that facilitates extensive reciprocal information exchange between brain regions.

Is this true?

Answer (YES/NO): YES